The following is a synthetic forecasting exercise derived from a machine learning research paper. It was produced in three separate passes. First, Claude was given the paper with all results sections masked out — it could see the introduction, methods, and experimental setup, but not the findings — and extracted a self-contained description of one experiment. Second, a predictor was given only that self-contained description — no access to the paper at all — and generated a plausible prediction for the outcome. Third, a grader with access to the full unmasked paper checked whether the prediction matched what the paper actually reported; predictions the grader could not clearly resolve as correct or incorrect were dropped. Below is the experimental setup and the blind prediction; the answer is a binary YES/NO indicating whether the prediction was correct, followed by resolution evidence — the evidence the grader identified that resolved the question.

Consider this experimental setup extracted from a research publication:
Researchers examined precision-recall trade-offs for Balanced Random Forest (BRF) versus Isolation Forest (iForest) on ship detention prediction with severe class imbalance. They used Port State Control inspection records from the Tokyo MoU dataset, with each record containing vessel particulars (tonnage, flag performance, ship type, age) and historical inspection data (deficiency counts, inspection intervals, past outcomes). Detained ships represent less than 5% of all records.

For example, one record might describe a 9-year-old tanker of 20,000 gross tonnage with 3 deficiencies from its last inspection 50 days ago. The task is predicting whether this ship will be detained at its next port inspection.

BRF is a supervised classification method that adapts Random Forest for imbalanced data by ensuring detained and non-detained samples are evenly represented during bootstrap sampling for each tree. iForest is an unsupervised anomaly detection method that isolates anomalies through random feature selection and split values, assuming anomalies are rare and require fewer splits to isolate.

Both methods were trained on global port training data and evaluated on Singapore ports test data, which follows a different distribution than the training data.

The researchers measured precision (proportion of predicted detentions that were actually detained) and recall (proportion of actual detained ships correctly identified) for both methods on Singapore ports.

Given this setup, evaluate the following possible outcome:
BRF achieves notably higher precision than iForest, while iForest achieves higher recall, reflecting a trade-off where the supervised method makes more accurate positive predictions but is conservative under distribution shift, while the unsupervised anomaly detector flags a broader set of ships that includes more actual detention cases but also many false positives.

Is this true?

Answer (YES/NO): NO